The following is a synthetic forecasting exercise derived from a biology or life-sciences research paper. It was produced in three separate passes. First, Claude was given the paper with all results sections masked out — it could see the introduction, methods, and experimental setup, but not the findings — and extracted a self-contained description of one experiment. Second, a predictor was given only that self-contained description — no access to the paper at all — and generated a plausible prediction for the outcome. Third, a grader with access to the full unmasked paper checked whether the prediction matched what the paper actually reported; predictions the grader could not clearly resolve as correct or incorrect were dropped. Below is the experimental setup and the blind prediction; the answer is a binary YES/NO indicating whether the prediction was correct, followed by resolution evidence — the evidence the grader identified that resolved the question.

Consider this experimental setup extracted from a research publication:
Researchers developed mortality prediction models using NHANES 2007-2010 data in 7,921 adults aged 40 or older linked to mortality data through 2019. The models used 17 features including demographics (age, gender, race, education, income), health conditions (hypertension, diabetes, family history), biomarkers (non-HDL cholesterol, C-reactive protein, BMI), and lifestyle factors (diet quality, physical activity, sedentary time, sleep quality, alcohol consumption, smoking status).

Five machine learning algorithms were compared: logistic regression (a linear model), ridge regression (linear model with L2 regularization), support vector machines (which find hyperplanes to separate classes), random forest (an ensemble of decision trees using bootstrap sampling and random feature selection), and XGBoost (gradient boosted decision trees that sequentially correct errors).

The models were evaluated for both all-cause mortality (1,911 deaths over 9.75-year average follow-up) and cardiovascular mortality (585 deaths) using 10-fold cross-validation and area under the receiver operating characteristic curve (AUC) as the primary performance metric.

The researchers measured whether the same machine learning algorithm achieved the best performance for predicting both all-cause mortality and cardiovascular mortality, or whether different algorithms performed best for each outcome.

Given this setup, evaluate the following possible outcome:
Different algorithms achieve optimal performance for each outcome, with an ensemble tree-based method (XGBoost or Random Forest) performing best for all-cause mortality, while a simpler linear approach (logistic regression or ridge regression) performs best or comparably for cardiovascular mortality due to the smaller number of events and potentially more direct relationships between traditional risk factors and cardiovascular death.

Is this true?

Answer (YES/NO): NO